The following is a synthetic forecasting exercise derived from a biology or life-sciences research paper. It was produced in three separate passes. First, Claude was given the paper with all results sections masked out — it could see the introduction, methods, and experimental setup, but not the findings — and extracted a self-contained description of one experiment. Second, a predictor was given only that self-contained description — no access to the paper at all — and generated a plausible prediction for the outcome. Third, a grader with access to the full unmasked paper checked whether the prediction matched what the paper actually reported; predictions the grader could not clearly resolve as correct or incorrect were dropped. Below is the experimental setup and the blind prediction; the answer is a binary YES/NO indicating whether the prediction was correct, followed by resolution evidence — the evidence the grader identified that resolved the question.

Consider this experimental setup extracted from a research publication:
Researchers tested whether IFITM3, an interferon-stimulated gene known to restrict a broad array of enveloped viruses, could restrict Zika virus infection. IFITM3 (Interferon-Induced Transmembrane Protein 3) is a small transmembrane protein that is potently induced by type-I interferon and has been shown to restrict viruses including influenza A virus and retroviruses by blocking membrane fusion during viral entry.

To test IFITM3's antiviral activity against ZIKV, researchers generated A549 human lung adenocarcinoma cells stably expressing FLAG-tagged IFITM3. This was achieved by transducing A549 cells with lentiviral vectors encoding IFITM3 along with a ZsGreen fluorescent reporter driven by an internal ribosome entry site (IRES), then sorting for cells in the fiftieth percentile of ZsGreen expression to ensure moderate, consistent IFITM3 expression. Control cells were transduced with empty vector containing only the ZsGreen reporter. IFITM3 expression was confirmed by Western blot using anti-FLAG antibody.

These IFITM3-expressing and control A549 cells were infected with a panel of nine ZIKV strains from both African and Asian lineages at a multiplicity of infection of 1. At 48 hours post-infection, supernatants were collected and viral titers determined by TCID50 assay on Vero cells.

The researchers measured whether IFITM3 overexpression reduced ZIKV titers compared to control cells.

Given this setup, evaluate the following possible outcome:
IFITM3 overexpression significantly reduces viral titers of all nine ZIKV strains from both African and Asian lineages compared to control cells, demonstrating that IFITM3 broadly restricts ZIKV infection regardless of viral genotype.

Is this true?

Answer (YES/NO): NO